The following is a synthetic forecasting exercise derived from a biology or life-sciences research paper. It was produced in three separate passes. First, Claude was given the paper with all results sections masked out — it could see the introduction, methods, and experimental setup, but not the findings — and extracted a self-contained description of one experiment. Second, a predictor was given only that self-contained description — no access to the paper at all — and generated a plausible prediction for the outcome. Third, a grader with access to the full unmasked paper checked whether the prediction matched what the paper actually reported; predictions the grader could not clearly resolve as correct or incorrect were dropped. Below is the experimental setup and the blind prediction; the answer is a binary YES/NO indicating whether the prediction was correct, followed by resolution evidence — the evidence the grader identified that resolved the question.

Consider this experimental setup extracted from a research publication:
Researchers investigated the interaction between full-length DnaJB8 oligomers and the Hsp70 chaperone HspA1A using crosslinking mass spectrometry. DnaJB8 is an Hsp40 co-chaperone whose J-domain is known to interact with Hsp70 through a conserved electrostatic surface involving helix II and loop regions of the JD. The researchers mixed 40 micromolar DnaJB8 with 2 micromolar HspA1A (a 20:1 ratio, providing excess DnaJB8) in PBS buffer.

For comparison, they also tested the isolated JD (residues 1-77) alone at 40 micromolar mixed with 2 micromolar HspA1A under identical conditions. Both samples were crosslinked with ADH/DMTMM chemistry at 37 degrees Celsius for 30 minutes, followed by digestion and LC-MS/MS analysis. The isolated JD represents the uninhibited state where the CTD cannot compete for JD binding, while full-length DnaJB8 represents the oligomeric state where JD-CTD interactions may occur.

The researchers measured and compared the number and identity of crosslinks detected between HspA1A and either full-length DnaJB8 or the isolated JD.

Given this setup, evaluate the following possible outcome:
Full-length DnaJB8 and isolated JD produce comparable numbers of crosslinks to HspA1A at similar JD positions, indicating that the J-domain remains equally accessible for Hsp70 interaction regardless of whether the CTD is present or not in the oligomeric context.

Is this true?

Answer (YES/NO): NO